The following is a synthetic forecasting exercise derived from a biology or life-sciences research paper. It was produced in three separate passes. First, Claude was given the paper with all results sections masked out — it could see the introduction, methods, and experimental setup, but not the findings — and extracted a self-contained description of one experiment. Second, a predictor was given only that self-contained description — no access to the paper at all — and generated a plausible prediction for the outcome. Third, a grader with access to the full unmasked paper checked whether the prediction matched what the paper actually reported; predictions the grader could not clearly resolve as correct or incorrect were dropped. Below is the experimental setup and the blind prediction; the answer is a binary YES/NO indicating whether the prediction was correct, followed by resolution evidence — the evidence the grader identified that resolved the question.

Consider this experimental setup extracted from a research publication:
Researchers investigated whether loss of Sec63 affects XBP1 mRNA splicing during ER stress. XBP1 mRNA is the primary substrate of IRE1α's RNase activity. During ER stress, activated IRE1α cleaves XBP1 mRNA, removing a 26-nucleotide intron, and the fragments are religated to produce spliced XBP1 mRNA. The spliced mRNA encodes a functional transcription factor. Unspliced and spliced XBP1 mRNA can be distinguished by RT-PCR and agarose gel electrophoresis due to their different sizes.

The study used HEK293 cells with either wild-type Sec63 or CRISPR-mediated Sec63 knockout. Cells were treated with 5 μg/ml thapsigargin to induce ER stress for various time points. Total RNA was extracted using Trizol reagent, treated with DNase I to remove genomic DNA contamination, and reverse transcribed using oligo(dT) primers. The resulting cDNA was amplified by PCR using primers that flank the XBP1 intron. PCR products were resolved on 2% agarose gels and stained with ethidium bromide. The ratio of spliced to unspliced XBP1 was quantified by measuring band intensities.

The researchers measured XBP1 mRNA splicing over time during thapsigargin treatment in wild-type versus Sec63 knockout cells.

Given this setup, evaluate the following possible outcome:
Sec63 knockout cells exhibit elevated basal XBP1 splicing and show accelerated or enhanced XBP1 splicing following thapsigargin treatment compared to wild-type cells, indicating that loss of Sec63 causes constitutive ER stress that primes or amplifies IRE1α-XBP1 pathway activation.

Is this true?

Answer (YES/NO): NO